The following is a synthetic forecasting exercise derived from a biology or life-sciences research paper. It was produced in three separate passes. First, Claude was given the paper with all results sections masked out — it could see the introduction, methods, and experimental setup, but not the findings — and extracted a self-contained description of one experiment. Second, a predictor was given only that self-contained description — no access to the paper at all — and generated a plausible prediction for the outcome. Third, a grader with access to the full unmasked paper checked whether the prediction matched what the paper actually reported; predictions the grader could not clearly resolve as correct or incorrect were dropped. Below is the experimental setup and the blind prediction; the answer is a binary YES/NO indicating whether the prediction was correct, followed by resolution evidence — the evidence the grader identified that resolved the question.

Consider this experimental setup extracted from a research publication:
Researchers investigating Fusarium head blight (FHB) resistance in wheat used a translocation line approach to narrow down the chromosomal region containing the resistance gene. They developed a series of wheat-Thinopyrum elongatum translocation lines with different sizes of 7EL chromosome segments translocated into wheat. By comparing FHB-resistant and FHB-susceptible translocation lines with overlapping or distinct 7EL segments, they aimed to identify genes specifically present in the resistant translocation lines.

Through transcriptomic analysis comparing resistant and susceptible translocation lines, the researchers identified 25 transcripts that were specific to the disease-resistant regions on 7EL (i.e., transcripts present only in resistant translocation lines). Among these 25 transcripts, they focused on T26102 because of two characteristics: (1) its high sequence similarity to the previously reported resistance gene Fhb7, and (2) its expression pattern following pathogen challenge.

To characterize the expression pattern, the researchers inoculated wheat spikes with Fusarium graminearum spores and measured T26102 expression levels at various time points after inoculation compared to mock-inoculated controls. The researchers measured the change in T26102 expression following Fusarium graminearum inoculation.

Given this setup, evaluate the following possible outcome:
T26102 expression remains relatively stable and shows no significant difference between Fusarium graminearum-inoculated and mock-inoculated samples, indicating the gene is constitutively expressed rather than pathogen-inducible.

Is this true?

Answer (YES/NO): NO